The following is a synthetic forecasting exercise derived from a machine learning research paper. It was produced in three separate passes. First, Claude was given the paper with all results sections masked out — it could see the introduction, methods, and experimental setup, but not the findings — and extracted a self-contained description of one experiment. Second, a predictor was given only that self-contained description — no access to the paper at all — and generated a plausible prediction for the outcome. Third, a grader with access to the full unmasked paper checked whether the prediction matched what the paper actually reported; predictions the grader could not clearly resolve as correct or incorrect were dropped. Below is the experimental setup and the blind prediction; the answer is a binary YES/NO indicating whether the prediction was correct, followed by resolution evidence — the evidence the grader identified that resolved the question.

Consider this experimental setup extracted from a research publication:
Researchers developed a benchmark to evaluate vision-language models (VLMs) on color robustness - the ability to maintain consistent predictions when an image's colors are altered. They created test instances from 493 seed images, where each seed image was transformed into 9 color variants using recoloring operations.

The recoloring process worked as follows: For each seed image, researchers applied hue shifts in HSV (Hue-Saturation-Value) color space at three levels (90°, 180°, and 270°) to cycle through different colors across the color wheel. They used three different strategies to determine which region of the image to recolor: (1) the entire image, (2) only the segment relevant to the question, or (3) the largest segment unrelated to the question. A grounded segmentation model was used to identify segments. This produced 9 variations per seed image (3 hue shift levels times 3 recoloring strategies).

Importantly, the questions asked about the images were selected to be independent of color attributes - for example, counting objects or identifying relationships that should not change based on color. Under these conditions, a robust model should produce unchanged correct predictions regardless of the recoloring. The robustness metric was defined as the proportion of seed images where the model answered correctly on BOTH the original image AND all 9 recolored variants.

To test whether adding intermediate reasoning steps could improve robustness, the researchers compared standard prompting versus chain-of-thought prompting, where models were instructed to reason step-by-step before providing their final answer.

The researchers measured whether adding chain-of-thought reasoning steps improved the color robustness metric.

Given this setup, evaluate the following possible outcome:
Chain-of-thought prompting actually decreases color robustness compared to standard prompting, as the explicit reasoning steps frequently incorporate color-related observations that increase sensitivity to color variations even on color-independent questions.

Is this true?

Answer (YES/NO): NO